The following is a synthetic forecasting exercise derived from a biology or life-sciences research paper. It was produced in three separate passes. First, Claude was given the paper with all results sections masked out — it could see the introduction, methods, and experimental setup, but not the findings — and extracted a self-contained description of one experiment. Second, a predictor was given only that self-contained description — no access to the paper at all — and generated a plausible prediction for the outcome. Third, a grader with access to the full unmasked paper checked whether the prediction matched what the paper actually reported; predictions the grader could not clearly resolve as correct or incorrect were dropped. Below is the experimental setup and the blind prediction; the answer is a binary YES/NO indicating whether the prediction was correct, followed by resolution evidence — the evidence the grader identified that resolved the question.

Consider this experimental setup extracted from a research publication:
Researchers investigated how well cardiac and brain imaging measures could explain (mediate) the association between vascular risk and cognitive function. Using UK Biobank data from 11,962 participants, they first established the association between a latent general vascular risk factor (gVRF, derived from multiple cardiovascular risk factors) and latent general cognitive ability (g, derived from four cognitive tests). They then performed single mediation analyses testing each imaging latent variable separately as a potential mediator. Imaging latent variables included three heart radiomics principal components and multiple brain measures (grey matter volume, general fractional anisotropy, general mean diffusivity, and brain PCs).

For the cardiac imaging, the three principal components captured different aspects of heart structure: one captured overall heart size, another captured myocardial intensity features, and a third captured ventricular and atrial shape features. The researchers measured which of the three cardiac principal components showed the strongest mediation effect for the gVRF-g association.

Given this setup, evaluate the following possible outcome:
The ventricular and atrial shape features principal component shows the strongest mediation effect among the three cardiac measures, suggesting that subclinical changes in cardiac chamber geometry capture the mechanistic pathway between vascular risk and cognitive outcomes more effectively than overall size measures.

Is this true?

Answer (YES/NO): NO